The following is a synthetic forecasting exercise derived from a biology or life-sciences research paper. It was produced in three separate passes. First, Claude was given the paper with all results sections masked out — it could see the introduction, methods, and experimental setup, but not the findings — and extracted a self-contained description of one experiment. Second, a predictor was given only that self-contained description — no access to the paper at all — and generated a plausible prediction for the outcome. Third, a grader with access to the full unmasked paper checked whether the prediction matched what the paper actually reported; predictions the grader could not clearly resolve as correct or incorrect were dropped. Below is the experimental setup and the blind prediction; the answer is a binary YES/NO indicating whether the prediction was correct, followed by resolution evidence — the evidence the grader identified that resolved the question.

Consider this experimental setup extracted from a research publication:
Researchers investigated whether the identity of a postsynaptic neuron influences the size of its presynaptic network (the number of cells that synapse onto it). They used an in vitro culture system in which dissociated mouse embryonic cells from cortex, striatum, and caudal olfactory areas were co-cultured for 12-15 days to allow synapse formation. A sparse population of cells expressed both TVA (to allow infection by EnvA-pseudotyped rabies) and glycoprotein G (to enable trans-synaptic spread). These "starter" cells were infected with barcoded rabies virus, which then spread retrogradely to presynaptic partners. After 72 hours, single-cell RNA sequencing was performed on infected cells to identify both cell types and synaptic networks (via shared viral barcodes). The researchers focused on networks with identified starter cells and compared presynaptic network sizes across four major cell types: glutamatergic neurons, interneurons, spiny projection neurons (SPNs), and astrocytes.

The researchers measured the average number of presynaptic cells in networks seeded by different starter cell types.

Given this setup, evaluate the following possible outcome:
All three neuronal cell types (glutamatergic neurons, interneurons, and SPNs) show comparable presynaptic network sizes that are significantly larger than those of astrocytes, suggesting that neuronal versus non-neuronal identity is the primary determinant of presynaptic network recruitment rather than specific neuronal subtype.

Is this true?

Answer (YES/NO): NO